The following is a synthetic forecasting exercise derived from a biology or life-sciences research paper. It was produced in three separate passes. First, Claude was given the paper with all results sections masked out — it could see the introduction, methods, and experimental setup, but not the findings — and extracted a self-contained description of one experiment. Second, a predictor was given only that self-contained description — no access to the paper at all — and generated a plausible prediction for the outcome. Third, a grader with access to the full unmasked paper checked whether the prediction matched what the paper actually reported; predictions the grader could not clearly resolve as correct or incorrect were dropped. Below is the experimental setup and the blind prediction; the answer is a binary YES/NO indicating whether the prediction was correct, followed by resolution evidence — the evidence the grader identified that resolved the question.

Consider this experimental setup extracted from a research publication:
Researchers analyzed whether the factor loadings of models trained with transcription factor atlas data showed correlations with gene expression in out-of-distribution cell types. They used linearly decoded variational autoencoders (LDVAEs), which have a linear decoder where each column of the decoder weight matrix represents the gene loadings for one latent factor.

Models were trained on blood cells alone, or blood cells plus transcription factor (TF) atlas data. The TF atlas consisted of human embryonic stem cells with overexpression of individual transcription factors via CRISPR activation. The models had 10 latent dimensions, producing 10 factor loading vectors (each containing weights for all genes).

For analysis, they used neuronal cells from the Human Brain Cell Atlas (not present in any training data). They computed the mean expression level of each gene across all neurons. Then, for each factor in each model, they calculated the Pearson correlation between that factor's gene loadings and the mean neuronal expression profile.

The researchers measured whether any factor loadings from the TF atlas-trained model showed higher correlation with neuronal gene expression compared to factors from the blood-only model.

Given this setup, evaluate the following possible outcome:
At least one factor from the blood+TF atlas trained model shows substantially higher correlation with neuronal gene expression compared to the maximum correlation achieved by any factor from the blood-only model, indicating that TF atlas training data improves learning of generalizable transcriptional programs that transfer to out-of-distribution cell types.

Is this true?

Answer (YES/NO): YES